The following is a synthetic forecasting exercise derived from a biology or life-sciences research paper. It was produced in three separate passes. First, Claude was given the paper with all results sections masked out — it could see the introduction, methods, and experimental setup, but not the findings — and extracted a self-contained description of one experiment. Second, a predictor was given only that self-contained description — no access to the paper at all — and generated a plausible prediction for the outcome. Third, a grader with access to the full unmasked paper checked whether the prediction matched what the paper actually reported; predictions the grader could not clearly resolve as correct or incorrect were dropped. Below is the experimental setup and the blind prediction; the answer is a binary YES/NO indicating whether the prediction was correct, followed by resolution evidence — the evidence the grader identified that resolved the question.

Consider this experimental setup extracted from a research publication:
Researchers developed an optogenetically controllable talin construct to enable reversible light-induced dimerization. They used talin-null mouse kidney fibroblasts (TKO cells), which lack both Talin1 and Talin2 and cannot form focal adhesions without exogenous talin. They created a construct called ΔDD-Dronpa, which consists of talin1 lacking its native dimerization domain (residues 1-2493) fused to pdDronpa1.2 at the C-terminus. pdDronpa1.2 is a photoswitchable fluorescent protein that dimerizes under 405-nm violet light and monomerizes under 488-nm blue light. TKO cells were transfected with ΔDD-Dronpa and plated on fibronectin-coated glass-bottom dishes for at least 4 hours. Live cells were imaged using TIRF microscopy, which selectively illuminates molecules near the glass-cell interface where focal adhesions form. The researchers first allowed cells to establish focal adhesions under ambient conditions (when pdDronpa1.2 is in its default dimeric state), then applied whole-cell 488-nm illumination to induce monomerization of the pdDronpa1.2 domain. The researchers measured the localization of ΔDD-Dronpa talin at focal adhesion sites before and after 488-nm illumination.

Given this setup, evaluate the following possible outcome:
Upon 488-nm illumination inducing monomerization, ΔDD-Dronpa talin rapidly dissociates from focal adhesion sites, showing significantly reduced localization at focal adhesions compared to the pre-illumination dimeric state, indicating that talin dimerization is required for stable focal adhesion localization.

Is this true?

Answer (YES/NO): YES